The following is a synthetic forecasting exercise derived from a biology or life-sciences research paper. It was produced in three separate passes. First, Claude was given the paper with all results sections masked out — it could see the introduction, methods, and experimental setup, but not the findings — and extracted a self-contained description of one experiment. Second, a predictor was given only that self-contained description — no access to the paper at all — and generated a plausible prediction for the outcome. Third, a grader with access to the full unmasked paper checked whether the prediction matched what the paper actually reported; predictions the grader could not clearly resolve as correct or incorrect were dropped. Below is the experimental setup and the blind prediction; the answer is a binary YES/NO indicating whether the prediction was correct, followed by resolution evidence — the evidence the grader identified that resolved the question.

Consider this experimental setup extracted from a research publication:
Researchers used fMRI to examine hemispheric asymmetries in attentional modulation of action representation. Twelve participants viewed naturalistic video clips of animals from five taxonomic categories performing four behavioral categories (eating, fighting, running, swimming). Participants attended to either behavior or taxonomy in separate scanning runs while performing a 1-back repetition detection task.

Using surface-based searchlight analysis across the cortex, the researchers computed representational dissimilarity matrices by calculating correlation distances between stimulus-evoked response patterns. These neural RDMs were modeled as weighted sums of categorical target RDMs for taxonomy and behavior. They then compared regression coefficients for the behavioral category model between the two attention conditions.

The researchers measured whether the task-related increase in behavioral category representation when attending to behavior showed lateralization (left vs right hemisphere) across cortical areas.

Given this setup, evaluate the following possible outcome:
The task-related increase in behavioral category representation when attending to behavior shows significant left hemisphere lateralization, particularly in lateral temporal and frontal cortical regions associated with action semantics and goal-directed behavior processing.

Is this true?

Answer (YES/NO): NO